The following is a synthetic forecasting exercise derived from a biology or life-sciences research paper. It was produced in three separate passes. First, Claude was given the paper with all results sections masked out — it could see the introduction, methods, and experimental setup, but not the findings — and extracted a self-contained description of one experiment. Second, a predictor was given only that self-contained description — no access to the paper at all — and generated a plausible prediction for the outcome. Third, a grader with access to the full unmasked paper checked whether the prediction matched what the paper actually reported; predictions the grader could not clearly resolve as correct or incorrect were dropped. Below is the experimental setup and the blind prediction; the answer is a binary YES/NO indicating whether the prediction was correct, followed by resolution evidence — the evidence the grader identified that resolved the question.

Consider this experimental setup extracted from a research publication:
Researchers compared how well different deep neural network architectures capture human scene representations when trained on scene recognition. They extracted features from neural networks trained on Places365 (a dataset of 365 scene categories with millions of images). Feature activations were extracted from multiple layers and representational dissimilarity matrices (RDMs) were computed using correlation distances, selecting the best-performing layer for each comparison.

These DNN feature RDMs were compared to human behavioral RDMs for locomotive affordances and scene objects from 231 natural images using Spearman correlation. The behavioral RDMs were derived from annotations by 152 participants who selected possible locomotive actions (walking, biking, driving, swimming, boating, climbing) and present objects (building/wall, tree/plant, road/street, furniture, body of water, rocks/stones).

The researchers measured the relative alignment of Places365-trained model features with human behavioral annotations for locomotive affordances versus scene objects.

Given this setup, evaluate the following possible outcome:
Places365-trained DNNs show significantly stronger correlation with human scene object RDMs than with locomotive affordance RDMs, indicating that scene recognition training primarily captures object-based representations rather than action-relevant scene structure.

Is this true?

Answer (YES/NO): YES